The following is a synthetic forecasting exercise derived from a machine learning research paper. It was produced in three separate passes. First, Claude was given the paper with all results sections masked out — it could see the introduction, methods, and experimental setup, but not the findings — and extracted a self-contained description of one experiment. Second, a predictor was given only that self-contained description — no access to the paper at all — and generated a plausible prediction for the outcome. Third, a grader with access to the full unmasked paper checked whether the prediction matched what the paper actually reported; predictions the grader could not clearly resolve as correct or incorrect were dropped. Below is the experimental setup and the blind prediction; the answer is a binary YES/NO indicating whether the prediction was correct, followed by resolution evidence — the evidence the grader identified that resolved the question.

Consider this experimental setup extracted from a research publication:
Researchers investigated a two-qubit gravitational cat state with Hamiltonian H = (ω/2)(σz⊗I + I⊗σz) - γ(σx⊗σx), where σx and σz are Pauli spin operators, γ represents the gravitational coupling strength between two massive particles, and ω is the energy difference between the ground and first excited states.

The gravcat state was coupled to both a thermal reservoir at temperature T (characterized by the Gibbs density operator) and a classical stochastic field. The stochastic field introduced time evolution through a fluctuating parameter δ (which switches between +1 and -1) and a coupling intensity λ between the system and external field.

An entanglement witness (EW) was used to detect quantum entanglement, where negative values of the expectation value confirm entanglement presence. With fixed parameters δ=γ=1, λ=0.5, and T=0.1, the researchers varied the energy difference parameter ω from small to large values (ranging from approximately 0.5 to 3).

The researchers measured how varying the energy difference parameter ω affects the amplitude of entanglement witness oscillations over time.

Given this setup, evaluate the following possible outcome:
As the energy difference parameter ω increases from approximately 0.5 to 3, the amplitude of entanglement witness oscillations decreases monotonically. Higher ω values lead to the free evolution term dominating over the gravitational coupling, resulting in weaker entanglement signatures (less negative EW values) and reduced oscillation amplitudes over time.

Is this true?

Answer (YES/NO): NO